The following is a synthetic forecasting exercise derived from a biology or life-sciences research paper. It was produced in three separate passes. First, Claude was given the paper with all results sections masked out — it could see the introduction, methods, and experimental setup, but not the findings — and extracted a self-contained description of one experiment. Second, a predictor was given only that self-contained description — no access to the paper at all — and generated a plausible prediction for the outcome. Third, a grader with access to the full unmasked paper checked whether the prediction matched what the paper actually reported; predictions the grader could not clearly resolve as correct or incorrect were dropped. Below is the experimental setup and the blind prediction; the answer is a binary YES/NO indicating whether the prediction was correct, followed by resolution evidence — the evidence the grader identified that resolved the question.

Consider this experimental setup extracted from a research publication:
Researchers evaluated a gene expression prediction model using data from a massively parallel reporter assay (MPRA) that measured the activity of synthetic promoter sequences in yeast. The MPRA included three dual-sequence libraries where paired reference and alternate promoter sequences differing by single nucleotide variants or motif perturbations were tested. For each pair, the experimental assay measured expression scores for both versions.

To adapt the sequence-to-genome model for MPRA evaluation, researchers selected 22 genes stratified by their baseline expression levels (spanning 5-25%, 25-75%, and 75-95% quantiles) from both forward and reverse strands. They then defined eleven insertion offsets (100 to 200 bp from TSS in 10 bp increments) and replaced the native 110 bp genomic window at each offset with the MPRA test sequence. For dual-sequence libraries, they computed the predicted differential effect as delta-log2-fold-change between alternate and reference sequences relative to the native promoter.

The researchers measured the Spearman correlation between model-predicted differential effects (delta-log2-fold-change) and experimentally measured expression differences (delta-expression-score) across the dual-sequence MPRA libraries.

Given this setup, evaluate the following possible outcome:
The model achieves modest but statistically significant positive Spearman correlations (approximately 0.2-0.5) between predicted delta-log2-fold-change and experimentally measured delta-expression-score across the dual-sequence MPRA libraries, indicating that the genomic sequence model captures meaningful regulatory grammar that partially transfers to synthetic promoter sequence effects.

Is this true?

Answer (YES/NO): NO